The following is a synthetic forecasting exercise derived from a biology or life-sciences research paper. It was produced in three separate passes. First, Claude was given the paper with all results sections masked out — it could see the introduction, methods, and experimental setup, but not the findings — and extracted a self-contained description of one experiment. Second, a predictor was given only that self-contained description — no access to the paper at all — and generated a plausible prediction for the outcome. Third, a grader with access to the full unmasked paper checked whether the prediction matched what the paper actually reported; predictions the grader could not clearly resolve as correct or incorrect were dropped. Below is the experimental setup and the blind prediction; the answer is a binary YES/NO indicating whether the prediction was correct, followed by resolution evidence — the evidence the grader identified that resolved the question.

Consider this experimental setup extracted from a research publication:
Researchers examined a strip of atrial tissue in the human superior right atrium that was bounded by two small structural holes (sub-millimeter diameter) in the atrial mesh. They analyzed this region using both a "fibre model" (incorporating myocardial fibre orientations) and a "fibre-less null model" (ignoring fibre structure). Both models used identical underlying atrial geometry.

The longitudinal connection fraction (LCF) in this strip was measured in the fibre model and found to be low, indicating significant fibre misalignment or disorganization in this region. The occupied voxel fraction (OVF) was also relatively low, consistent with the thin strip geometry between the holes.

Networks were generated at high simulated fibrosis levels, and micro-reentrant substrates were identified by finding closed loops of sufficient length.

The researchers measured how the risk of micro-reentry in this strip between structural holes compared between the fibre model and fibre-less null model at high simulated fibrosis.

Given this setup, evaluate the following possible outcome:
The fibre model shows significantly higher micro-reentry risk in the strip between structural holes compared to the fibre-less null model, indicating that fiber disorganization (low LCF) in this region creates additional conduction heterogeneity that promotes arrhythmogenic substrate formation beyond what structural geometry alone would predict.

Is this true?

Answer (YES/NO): YES